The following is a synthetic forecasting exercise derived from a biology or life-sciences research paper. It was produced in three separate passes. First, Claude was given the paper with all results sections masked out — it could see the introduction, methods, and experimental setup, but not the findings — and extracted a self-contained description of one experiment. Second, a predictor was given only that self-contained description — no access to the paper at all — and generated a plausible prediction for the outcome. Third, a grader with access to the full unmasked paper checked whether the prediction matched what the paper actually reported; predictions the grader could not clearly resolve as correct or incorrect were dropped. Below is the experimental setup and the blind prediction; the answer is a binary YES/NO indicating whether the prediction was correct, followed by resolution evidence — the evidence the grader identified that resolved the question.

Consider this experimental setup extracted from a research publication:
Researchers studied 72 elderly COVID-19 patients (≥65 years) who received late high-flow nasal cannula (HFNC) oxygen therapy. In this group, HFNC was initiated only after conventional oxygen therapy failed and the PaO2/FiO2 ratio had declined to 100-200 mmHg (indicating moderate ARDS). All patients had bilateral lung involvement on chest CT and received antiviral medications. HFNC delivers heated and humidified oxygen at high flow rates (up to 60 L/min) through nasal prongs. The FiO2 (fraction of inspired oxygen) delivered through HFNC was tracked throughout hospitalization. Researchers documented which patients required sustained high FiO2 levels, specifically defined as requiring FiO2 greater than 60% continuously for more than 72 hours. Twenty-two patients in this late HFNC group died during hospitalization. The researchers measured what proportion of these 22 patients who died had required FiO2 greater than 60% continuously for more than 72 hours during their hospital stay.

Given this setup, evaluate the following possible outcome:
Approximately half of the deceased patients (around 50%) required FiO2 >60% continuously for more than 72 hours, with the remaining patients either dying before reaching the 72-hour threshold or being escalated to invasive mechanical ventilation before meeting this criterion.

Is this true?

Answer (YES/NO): NO